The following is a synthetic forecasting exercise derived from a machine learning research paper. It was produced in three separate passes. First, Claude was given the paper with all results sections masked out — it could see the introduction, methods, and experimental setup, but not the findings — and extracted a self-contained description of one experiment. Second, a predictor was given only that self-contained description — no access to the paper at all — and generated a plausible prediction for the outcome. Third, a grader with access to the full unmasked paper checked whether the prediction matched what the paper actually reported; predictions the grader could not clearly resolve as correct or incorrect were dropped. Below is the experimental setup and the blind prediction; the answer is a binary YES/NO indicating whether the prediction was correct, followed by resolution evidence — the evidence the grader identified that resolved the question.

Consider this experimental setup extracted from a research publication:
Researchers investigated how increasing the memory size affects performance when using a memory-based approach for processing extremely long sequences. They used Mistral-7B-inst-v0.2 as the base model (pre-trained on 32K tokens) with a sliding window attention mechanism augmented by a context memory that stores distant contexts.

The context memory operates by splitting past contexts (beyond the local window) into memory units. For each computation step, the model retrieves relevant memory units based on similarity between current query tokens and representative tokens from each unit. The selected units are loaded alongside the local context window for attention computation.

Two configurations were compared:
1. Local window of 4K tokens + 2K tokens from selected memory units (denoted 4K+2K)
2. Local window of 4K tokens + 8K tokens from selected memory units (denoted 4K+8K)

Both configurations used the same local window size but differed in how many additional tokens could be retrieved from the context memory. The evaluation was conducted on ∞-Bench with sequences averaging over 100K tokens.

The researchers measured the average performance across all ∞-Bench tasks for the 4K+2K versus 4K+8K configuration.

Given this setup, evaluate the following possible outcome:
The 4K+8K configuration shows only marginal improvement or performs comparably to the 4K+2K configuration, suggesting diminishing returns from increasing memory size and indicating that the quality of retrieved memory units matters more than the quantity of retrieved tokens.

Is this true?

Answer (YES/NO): YES